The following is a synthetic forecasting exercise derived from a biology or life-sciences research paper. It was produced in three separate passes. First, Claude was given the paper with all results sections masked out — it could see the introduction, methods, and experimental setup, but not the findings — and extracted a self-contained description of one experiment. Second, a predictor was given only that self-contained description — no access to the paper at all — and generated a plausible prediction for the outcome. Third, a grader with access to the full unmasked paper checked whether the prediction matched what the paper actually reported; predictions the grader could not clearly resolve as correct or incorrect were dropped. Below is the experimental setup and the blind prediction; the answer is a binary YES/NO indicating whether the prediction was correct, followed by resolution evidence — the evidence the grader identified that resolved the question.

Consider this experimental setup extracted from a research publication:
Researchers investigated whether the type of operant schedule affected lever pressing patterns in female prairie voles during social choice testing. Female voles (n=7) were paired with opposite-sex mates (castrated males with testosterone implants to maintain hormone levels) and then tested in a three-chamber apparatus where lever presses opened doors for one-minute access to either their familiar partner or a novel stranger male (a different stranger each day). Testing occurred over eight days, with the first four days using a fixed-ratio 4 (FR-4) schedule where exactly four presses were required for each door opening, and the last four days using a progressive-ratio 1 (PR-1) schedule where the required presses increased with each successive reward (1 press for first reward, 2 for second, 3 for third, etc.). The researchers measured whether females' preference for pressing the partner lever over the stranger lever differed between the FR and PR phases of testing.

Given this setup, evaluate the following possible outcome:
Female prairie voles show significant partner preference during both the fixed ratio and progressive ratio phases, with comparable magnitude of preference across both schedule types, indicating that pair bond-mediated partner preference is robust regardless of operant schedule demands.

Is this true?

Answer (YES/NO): YES